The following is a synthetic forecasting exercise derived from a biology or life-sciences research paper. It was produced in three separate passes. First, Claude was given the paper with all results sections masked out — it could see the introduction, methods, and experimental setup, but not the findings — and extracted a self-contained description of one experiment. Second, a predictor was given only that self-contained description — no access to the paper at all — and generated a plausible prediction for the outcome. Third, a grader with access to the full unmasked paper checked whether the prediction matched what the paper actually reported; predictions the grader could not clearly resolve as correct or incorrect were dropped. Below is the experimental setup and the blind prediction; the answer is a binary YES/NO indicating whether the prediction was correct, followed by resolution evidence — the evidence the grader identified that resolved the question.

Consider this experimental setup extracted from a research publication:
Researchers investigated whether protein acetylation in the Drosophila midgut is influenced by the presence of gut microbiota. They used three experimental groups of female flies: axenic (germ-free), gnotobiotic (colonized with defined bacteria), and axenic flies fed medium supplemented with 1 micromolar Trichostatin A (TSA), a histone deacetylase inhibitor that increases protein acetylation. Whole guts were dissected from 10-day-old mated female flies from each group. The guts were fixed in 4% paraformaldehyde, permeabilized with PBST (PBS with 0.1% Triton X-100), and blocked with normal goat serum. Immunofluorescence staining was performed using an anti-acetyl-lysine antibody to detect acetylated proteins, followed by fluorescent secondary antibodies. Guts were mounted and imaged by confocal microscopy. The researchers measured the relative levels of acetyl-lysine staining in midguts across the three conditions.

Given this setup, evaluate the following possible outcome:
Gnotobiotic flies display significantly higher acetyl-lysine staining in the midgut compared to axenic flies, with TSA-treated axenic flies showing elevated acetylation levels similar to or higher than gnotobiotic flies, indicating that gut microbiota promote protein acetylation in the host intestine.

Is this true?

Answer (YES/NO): NO